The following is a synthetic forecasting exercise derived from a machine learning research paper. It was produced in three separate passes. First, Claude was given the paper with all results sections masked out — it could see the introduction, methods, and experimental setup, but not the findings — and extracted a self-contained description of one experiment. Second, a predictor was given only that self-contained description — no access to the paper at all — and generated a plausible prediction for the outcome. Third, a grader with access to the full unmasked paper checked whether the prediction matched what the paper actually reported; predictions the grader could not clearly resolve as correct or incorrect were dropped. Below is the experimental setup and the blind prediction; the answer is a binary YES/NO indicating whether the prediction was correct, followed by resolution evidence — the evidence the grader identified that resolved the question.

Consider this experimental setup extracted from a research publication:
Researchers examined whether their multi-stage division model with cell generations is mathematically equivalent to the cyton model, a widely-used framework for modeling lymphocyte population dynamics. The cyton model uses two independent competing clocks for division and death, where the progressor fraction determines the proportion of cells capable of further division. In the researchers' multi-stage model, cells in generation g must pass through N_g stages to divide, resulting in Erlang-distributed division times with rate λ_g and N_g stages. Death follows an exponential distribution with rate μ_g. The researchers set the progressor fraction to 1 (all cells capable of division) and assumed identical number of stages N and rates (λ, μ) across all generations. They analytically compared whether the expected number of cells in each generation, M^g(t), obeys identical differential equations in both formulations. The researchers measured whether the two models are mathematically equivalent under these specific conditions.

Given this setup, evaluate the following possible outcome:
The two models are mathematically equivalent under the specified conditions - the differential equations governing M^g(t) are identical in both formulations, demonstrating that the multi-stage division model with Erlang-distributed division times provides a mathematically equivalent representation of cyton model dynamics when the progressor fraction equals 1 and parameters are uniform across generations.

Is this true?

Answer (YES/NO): YES